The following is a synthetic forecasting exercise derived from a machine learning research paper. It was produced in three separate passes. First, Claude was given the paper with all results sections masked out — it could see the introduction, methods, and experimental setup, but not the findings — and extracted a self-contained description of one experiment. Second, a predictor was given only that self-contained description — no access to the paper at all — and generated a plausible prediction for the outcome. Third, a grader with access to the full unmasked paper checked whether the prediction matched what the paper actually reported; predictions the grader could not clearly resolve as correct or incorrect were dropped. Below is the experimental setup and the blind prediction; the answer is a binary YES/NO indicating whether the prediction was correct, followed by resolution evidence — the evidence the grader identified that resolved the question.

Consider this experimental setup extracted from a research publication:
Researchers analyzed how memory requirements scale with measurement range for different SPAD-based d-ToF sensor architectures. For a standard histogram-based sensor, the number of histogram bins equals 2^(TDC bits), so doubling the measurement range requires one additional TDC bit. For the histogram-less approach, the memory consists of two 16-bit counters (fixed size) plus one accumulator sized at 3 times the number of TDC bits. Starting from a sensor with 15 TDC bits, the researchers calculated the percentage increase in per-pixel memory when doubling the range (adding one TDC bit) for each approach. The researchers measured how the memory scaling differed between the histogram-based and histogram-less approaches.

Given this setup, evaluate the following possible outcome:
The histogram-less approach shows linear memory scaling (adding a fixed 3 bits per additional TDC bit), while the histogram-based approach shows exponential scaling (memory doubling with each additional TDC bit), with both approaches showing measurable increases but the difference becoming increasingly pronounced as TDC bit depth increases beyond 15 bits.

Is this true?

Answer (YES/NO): NO